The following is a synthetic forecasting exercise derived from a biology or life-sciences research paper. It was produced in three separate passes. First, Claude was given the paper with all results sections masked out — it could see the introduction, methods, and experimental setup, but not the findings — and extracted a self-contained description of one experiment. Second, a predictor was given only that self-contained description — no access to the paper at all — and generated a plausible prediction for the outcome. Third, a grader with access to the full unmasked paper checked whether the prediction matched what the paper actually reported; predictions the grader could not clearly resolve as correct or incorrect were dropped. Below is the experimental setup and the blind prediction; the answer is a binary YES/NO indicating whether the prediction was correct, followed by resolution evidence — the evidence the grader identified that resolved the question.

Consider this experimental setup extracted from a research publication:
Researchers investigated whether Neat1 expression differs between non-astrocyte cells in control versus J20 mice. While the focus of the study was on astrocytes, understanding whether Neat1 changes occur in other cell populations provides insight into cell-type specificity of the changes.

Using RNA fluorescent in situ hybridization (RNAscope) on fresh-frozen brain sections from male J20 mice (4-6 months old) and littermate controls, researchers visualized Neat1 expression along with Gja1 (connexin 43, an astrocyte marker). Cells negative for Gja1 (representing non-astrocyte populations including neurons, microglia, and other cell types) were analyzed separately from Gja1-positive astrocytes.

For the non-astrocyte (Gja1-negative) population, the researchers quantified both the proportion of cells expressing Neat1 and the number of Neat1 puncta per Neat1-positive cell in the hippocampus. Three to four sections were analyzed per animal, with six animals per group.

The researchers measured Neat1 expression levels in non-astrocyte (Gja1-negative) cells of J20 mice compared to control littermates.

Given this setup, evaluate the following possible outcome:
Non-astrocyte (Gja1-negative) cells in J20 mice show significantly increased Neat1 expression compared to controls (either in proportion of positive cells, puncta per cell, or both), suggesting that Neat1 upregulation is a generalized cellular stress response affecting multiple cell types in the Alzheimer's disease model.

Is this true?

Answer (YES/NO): NO